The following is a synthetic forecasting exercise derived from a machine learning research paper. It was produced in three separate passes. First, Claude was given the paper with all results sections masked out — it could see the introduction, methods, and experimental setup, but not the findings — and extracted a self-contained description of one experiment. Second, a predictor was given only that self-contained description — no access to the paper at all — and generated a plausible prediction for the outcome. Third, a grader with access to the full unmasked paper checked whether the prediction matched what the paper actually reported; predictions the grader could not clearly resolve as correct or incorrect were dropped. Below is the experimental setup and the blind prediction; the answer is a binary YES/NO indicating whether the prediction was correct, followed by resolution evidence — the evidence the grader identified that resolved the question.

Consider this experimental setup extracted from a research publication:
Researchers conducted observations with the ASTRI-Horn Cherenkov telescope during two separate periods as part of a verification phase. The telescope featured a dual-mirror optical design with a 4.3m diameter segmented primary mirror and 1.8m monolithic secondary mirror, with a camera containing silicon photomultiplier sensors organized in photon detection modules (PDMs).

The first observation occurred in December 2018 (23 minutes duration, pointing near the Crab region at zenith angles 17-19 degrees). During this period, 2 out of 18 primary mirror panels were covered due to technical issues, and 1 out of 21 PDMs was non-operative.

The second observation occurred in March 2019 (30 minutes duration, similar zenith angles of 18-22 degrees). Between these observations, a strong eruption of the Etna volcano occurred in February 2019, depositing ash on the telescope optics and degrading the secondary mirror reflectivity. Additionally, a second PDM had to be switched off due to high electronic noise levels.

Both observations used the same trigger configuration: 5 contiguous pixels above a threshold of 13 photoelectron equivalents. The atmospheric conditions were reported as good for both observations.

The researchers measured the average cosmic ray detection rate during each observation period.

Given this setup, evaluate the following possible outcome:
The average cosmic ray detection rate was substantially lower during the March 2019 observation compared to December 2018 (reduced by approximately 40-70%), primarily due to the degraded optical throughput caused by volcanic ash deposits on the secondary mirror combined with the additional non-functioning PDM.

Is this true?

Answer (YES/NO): NO